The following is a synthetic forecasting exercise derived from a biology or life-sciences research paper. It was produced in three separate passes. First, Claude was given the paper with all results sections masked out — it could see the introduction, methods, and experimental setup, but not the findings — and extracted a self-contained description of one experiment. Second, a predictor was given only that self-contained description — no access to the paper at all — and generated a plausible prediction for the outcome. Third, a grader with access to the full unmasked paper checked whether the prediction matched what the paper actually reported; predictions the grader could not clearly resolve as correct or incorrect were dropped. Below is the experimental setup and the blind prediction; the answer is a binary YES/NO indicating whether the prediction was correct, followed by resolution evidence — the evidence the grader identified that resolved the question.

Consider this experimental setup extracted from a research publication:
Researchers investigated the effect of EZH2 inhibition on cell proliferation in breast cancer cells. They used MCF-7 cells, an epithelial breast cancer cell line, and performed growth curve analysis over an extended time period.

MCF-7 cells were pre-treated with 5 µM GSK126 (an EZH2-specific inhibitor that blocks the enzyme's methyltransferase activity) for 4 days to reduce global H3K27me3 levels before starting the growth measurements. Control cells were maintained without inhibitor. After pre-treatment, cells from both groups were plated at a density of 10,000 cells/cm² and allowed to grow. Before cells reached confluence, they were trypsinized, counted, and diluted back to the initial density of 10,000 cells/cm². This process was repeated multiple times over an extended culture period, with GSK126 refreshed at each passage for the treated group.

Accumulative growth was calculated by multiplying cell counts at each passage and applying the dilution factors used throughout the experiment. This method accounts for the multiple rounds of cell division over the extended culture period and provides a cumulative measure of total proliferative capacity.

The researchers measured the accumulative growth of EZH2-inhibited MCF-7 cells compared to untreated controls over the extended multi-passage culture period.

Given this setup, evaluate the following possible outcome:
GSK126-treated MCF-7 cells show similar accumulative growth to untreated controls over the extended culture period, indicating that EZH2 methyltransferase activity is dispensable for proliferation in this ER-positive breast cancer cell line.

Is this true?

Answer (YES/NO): NO